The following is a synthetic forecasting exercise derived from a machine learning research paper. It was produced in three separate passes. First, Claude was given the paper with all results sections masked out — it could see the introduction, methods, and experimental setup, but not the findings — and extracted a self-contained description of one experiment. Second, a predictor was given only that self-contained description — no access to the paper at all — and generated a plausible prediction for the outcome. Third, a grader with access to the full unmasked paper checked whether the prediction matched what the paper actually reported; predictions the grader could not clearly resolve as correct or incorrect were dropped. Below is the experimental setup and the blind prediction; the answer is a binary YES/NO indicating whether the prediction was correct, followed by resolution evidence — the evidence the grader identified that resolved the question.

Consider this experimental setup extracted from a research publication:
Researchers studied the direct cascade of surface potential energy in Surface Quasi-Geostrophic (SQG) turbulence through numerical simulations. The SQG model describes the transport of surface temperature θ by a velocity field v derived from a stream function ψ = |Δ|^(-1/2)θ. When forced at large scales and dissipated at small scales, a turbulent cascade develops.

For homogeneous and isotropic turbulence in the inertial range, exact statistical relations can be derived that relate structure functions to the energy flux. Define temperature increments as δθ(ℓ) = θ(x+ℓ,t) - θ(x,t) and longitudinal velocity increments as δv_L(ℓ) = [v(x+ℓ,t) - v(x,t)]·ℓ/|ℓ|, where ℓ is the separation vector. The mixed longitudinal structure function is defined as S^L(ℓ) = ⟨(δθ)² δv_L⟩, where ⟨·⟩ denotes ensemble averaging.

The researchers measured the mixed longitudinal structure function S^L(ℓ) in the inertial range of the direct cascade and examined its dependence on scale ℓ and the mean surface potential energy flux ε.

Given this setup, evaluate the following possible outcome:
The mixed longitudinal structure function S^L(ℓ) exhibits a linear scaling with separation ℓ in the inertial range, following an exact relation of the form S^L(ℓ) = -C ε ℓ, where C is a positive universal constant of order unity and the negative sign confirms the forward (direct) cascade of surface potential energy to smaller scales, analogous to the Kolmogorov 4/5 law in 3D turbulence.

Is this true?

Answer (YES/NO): YES